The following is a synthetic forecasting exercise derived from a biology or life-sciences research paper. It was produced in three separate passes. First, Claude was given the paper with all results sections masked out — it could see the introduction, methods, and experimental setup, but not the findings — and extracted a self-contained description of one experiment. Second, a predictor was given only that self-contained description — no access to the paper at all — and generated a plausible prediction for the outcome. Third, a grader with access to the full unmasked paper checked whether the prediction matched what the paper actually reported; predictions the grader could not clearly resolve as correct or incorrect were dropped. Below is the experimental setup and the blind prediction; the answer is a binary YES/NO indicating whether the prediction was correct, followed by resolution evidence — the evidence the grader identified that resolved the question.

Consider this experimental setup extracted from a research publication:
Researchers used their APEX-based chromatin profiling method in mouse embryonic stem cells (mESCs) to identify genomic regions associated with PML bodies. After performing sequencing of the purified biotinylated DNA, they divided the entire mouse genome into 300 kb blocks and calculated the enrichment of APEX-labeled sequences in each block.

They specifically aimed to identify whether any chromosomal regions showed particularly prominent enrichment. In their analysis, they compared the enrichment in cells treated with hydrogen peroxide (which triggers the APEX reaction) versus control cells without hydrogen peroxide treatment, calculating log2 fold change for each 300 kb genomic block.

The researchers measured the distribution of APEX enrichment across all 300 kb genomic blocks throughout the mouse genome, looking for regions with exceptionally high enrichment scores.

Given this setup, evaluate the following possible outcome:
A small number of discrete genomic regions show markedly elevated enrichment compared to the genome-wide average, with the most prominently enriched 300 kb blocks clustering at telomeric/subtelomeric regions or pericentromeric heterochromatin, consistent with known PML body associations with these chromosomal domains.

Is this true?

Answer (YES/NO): NO